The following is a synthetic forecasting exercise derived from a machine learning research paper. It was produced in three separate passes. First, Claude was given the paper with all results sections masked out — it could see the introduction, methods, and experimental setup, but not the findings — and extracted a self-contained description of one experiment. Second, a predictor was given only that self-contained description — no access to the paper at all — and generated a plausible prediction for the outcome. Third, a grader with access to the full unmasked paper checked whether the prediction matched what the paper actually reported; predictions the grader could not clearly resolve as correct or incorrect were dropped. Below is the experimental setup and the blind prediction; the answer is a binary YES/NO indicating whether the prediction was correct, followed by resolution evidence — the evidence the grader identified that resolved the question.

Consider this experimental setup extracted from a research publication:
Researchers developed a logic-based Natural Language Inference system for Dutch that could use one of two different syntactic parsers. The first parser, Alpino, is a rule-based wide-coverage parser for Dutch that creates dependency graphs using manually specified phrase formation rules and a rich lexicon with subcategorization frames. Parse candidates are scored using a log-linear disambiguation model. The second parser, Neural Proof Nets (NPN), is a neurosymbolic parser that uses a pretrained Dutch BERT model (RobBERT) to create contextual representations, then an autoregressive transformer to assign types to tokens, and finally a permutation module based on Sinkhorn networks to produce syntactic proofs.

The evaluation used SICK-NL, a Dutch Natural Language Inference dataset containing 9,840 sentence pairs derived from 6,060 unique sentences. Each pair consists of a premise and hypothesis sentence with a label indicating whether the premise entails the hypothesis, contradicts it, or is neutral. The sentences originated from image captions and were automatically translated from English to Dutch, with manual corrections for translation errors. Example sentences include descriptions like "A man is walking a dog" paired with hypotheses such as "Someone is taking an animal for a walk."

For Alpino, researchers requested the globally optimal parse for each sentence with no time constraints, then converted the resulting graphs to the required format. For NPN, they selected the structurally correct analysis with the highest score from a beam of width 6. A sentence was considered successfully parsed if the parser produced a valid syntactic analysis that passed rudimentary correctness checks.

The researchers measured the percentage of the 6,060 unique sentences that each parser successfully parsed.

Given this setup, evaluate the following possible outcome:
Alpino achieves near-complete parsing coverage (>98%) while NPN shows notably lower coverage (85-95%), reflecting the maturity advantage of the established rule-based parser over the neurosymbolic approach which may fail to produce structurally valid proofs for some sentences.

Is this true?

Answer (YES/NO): NO